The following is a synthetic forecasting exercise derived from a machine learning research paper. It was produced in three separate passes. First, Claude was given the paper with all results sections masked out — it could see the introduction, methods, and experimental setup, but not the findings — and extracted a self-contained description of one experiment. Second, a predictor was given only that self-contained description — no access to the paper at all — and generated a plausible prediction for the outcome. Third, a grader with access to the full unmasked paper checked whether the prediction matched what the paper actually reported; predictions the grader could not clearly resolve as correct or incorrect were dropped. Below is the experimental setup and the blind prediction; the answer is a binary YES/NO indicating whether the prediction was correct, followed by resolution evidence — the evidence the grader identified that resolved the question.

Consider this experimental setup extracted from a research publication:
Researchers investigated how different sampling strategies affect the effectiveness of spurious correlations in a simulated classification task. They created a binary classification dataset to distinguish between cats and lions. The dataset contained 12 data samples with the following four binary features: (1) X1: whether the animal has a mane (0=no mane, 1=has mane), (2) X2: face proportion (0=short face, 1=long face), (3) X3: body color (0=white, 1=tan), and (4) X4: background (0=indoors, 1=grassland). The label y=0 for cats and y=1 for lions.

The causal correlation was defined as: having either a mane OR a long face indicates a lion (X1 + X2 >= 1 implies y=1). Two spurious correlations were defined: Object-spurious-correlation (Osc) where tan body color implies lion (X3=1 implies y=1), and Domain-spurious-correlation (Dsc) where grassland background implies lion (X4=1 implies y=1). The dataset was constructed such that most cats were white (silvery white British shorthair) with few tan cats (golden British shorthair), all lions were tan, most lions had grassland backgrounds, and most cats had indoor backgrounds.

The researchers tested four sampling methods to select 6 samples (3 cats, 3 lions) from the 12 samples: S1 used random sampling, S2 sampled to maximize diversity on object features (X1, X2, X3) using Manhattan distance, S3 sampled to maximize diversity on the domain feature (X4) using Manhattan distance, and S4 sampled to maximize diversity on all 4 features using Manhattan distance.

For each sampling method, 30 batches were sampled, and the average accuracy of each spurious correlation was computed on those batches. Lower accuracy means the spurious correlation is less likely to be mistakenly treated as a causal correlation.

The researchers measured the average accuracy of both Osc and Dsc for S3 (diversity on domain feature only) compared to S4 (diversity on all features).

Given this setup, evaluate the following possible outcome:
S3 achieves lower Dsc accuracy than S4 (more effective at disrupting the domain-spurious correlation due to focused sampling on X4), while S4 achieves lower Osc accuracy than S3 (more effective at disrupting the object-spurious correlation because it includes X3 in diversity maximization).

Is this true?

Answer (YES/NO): NO